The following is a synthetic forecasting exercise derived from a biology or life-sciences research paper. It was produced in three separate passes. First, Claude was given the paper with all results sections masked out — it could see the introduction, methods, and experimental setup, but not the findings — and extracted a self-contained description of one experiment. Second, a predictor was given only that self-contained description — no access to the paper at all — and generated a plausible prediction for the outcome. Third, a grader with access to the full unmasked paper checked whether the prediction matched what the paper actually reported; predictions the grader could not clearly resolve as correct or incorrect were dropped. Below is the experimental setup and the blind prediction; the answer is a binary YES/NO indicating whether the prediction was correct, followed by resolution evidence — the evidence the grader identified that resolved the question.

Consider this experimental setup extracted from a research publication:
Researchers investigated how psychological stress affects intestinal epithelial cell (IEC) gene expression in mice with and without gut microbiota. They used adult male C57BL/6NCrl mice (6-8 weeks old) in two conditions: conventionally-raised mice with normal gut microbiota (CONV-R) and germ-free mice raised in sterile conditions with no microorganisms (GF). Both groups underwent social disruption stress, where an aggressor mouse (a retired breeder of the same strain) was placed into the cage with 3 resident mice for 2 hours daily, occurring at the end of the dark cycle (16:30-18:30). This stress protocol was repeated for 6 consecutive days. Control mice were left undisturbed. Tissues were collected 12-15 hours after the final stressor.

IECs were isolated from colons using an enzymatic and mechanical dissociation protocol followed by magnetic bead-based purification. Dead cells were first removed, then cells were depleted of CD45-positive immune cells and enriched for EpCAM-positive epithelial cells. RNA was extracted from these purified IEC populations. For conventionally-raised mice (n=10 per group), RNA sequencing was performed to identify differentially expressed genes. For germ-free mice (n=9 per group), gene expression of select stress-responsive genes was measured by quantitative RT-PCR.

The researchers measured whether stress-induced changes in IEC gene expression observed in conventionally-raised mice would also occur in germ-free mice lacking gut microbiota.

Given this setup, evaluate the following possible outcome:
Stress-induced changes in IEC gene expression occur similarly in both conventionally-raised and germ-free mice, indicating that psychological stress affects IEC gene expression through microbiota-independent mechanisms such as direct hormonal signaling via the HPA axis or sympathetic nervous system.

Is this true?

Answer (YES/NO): NO